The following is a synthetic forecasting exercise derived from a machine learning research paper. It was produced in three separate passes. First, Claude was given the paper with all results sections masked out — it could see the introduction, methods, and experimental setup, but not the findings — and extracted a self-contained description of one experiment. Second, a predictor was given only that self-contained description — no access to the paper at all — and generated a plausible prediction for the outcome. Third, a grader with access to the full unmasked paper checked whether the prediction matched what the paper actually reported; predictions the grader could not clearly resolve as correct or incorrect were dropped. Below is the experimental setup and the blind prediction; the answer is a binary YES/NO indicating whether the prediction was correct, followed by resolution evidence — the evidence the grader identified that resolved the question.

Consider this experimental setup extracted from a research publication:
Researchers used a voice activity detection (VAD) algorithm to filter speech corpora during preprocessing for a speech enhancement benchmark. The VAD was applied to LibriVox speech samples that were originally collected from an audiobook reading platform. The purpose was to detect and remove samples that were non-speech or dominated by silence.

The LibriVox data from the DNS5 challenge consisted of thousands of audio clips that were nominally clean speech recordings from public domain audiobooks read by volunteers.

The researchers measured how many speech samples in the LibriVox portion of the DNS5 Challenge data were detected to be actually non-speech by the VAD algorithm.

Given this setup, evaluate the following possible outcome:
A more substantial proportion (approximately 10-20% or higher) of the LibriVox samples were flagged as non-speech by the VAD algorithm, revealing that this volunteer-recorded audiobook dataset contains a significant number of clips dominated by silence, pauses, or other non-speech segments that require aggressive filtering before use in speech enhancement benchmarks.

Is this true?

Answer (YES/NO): NO